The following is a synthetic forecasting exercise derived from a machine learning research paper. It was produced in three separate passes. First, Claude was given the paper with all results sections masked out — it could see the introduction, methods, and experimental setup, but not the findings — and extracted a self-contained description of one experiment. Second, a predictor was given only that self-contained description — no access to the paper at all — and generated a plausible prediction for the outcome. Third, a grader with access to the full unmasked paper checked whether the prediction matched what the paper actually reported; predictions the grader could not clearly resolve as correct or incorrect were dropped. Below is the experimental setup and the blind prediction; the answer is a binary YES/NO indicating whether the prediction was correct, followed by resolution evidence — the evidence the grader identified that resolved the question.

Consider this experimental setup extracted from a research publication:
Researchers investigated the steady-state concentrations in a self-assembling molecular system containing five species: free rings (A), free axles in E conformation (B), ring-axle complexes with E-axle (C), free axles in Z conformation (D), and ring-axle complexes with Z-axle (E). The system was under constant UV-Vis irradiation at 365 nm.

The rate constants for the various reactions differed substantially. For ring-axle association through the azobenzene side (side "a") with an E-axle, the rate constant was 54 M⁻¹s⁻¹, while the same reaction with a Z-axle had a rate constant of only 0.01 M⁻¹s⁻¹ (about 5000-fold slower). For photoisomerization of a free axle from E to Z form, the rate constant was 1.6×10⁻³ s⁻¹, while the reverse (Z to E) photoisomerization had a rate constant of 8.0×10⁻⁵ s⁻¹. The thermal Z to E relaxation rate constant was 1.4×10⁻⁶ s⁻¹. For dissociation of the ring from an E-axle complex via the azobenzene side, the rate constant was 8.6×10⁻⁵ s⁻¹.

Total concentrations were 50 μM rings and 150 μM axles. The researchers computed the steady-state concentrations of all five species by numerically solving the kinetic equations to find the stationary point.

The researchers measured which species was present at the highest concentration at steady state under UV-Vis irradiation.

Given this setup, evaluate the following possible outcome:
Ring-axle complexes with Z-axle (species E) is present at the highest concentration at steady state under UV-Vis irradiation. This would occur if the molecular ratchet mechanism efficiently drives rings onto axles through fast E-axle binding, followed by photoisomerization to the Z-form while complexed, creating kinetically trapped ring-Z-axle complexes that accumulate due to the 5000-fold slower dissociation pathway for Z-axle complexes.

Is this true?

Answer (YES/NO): NO